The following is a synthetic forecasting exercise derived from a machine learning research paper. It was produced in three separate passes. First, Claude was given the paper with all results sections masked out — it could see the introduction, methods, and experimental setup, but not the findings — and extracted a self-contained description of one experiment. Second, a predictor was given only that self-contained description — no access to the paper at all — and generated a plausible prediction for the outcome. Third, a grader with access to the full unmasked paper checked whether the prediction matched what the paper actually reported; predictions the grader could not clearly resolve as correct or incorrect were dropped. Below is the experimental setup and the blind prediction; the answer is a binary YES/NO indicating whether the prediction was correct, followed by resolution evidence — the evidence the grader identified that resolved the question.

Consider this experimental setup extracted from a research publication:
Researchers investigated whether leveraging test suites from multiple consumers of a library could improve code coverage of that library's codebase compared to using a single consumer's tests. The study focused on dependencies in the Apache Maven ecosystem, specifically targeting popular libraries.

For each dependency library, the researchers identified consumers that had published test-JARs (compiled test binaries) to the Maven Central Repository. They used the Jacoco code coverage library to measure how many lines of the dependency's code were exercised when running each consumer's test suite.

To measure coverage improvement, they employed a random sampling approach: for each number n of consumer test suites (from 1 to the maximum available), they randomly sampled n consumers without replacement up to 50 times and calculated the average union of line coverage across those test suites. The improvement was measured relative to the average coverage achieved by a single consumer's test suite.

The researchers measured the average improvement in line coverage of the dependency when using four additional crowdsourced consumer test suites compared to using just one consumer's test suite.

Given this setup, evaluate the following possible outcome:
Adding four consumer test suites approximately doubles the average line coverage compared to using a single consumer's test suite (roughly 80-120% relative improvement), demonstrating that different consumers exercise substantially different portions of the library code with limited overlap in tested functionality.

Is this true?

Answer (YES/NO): YES